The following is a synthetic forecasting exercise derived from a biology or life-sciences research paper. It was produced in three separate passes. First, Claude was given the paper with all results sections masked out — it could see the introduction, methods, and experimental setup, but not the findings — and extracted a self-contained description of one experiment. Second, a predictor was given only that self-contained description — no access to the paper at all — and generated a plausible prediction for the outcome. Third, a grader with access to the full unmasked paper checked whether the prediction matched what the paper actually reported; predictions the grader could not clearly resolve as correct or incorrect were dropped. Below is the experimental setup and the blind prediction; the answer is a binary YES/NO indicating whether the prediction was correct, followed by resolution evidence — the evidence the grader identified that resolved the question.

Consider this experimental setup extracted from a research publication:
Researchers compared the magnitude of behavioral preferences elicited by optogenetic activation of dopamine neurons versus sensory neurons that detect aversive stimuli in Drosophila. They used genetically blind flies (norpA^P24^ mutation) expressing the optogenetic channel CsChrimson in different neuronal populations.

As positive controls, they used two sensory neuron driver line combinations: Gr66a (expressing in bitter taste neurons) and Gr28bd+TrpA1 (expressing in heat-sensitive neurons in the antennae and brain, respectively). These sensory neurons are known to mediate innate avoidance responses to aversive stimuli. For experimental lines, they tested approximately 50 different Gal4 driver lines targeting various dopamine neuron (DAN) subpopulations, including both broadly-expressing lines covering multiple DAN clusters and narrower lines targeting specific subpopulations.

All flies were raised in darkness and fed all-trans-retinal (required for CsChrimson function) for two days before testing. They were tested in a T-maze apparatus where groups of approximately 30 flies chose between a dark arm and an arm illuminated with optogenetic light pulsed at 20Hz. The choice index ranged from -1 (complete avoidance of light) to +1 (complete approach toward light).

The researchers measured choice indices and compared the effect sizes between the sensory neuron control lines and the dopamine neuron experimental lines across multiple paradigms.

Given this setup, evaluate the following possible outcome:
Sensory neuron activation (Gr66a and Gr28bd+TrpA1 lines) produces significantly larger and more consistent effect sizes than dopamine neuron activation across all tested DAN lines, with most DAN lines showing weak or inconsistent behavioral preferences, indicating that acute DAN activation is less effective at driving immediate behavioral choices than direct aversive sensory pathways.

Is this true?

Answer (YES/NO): NO